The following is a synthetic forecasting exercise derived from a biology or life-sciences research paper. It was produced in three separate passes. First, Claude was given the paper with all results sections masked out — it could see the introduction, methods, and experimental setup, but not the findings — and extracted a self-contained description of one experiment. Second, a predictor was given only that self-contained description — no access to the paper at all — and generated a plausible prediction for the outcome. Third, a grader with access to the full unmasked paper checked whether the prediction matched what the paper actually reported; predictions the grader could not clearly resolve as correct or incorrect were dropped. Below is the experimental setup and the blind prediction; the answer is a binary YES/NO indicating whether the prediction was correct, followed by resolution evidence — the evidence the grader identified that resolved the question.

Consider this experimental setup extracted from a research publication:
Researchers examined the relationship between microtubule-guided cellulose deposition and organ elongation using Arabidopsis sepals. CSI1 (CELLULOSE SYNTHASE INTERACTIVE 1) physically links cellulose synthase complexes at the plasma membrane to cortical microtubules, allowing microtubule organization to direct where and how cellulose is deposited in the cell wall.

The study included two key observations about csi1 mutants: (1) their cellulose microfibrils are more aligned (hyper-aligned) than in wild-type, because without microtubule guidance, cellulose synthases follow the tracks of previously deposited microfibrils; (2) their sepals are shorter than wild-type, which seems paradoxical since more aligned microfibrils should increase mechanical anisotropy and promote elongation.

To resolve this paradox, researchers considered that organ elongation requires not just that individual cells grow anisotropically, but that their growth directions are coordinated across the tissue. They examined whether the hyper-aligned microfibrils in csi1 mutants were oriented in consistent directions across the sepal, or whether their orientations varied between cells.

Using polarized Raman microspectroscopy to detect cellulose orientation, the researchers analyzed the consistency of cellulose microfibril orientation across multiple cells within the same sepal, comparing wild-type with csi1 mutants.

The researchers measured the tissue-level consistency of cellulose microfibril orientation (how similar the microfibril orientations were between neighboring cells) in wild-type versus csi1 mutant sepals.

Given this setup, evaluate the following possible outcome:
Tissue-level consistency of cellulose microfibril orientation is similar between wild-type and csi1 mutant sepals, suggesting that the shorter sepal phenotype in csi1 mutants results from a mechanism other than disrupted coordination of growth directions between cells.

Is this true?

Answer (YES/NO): NO